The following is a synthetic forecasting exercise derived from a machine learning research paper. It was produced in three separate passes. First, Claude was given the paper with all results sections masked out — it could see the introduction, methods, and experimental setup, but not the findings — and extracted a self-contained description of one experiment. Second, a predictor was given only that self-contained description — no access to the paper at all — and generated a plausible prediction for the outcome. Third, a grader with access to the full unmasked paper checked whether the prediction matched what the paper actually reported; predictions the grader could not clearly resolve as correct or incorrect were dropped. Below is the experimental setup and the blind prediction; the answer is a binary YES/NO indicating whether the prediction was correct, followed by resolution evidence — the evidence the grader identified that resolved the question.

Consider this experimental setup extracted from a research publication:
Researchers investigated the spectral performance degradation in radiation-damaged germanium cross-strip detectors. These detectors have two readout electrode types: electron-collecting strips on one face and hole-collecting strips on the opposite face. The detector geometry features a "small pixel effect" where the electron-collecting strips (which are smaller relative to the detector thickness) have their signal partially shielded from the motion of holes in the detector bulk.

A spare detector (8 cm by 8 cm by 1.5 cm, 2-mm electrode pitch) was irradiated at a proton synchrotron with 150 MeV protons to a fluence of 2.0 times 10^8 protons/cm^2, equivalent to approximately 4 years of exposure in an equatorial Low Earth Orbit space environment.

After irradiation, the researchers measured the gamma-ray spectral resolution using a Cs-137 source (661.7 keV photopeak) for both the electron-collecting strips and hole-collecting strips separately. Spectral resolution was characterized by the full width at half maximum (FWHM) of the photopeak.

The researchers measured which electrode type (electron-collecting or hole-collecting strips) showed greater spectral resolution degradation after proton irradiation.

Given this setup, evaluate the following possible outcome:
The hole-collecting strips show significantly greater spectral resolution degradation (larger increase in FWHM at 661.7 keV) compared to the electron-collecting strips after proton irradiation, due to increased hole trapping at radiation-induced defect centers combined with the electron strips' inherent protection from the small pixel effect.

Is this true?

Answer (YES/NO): YES